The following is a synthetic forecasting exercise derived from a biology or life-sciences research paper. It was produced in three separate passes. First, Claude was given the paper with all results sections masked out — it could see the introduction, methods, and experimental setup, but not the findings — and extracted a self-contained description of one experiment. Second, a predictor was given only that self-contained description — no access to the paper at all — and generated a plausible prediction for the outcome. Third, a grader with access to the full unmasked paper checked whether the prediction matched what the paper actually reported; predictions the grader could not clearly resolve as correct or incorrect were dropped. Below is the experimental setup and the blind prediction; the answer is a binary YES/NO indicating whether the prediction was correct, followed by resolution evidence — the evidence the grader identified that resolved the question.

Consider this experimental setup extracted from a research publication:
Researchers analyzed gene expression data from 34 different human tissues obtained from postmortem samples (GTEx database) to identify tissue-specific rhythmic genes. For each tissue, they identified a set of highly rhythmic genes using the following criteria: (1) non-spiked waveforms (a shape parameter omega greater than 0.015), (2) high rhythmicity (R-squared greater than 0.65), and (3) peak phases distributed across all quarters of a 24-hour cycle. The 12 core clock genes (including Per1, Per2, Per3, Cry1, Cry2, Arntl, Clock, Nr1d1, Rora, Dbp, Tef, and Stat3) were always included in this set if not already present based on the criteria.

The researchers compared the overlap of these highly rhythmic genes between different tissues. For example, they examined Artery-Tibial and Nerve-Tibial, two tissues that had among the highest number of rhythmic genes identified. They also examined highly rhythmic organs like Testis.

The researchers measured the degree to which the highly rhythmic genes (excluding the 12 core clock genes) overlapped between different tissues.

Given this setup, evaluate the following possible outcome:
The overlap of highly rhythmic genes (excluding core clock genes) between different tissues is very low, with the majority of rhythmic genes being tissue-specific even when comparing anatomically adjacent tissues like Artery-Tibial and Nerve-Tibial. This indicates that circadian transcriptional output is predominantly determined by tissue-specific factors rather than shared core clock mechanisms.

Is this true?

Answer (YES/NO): YES